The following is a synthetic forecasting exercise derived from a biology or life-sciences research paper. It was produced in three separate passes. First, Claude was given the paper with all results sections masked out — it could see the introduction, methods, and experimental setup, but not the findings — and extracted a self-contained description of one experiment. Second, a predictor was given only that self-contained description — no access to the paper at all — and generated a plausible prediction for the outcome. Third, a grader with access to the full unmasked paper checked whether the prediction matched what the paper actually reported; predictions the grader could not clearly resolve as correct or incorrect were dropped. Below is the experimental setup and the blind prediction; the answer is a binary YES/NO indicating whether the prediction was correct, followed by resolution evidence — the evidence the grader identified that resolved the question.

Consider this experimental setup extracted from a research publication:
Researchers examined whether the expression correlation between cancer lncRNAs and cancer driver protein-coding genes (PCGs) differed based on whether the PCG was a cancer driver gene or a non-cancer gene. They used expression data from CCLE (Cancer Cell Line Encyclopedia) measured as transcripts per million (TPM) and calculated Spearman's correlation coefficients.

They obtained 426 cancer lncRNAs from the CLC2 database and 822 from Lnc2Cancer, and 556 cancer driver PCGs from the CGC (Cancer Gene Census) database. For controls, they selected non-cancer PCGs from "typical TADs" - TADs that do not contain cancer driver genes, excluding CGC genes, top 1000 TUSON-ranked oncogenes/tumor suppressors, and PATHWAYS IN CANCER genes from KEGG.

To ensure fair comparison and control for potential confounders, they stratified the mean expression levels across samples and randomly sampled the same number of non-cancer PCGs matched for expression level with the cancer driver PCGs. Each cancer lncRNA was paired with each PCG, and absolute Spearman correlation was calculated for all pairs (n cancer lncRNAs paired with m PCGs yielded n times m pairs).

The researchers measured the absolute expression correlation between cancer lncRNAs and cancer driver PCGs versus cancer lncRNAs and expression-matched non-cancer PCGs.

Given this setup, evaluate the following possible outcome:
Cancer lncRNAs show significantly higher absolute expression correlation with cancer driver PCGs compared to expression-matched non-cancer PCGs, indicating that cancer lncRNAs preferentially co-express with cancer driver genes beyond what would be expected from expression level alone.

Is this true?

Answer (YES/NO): YES